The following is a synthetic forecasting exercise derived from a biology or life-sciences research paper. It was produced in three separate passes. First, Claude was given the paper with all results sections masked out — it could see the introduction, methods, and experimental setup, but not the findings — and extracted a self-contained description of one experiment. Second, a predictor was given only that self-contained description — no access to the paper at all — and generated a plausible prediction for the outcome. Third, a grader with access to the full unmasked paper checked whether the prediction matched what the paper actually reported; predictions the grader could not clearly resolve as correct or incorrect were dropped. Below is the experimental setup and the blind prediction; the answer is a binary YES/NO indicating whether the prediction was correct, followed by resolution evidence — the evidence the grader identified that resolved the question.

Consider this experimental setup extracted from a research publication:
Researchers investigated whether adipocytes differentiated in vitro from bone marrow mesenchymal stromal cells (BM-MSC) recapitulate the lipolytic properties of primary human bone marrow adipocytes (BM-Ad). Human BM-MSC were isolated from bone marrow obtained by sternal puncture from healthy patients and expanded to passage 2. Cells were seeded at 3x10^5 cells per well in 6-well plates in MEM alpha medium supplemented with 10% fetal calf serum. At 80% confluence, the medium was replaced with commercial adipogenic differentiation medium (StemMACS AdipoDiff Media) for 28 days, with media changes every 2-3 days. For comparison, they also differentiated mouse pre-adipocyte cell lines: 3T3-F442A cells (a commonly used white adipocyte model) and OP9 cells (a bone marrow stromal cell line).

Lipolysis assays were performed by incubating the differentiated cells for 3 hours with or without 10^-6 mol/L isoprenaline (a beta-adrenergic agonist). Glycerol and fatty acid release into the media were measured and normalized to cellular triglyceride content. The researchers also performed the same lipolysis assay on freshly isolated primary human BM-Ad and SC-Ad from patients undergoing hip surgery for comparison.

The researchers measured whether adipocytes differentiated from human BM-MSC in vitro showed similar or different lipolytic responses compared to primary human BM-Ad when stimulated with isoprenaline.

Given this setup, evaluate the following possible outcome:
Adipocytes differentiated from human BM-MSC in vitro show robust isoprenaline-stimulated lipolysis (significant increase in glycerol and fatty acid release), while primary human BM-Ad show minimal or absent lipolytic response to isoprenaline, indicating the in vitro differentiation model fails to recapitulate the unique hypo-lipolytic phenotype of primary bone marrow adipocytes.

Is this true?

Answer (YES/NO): YES